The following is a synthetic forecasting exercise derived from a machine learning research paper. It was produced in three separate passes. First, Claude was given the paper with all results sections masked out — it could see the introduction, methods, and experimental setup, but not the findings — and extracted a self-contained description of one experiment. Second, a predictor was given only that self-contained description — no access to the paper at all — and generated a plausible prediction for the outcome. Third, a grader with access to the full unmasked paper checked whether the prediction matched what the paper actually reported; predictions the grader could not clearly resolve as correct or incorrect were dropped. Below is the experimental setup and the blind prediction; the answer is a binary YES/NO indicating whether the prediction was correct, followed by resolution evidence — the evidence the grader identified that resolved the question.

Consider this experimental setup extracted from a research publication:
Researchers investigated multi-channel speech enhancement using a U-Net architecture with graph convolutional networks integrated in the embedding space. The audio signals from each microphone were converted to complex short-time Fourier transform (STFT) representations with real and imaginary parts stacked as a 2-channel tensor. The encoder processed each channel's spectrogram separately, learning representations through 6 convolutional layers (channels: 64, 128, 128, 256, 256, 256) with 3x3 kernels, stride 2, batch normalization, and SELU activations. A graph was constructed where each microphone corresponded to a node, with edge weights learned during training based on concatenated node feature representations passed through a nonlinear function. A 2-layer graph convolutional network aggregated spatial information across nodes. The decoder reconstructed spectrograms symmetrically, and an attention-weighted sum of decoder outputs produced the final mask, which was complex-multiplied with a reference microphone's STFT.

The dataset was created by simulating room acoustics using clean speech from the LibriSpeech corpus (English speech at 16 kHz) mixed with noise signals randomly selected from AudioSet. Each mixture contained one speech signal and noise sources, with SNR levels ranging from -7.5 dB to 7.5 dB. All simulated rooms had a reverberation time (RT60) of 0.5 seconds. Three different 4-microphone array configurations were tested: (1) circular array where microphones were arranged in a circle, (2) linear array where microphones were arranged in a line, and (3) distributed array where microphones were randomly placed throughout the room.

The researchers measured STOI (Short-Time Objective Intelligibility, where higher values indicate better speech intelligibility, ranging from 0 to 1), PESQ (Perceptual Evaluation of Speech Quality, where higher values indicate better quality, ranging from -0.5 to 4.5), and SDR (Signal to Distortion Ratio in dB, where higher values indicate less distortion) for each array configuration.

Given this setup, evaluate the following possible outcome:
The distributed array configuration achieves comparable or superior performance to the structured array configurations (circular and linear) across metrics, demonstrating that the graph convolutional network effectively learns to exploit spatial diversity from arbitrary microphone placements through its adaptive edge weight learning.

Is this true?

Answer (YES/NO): NO